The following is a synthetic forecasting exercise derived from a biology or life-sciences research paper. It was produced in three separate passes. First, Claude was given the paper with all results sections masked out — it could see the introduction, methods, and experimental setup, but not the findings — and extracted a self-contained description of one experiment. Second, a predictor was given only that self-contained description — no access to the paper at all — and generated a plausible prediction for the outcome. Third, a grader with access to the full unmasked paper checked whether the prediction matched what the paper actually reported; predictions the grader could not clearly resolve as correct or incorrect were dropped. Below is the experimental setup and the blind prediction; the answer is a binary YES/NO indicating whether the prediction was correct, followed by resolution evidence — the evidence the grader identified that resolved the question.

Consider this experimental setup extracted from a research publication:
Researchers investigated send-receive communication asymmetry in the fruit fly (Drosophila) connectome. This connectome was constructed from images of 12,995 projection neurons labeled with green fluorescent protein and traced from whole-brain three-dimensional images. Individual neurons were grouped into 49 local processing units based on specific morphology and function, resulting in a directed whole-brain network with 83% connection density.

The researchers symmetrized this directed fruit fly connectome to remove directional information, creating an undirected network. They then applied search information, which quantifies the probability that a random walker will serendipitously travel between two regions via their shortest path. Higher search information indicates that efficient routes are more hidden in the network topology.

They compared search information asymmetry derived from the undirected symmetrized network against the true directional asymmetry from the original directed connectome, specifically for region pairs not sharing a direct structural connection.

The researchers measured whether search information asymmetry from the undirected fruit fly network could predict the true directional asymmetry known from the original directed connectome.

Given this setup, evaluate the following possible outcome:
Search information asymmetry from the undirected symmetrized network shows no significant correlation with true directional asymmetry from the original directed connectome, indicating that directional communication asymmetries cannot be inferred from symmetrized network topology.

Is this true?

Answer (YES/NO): NO